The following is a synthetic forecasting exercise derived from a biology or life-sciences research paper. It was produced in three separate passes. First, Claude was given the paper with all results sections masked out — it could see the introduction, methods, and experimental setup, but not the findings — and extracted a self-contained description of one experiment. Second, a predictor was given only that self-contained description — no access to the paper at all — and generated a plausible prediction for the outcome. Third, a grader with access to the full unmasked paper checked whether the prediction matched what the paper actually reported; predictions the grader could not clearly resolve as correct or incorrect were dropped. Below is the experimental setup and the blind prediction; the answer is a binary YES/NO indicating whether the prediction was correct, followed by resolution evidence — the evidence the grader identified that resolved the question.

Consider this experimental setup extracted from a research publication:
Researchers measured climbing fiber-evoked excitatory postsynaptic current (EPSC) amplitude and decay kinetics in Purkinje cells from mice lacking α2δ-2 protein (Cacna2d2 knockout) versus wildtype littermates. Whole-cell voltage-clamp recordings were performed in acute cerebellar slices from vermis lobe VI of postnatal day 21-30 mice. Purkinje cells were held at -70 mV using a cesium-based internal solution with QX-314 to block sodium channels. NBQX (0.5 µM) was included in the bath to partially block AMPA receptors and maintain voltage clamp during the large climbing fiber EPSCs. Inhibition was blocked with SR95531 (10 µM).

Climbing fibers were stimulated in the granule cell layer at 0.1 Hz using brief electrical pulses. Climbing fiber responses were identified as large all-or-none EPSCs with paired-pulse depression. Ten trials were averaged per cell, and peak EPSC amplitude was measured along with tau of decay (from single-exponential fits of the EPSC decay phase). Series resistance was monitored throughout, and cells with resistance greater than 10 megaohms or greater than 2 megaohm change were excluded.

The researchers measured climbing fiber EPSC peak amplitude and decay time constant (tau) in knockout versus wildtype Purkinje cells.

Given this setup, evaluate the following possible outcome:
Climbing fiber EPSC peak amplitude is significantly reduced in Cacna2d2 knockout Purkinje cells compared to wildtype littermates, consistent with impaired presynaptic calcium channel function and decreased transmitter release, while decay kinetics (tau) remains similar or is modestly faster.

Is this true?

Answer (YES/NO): NO